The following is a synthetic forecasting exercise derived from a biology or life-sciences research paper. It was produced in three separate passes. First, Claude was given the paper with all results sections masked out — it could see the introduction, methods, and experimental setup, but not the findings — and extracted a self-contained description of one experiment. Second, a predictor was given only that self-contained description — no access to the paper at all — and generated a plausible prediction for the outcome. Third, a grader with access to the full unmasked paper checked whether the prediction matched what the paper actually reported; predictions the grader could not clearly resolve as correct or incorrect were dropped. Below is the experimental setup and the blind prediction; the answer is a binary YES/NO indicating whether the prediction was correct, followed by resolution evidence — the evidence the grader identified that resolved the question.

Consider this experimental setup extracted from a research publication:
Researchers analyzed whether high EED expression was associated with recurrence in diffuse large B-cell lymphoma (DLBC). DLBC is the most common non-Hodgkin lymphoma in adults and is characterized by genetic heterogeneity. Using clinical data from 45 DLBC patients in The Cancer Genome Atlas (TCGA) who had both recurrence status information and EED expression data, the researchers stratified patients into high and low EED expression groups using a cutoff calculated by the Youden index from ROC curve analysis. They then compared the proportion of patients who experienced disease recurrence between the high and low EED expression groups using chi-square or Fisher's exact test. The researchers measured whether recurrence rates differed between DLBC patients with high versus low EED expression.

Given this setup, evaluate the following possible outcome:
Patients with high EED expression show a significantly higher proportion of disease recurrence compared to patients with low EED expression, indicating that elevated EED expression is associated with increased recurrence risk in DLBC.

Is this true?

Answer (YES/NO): NO